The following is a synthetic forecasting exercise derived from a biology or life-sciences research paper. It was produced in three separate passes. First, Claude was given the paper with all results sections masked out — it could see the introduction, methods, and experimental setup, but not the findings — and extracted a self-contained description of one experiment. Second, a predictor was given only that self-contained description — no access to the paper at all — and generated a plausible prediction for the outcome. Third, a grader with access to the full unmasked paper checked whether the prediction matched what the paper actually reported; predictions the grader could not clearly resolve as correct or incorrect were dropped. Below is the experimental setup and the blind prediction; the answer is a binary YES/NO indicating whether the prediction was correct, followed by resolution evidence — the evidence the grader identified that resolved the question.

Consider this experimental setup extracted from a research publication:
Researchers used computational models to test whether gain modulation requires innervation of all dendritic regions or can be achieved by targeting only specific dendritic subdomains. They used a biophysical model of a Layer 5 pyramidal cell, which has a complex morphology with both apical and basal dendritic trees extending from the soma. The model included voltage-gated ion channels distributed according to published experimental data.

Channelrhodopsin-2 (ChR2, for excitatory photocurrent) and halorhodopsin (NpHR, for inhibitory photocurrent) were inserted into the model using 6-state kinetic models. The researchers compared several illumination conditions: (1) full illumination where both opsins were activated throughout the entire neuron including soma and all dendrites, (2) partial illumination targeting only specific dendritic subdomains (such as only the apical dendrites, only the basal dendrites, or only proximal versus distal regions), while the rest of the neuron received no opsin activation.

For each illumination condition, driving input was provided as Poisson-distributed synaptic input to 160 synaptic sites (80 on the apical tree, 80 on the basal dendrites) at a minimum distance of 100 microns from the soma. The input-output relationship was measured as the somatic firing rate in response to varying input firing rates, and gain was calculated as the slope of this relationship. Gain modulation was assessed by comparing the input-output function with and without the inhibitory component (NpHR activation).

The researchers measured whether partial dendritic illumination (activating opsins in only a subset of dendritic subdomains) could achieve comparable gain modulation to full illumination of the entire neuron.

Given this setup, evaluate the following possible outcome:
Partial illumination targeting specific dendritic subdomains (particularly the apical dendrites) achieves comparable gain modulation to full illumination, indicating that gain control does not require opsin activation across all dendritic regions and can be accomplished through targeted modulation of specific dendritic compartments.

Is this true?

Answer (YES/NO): NO